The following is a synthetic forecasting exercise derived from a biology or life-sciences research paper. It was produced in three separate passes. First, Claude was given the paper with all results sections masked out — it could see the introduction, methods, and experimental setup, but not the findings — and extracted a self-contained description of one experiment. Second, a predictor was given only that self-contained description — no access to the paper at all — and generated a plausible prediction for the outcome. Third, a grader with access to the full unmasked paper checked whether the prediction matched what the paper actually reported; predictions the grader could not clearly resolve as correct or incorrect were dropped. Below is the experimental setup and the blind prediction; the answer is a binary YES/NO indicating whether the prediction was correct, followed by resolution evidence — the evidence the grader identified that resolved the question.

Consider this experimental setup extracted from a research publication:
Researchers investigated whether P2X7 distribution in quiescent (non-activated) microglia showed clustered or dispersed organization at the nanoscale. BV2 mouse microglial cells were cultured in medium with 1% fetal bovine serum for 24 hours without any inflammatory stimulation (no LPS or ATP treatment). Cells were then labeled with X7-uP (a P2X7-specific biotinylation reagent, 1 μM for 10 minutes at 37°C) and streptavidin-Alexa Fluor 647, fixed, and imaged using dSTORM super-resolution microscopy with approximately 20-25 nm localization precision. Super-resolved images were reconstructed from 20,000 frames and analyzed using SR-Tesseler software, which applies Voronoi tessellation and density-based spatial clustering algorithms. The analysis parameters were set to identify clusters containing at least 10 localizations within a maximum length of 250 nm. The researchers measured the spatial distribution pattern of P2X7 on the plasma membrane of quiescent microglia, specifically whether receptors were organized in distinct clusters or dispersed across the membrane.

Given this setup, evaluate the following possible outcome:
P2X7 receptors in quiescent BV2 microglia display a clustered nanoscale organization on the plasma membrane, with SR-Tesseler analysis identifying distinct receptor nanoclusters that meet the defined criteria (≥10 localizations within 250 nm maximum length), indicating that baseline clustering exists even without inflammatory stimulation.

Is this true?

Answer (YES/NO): NO